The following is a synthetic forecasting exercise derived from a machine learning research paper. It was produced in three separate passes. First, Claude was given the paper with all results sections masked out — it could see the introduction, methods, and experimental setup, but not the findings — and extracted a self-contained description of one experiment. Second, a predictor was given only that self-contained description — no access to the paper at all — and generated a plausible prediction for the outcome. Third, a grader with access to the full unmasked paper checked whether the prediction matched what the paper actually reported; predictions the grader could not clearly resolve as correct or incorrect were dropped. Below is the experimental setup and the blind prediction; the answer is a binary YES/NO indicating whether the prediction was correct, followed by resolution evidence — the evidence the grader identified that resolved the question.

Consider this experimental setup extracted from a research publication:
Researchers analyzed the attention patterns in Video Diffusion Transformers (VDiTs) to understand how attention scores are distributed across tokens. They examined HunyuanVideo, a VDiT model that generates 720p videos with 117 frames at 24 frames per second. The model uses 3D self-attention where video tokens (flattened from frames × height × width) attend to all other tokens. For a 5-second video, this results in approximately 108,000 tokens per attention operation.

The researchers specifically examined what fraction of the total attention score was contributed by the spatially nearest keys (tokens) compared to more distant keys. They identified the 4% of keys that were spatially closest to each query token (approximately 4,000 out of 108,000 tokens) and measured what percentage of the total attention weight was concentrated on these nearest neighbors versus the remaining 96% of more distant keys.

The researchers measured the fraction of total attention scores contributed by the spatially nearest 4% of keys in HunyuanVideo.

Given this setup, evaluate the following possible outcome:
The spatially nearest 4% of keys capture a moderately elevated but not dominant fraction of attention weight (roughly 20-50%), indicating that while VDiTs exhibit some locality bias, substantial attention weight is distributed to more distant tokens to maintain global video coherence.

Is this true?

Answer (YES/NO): NO